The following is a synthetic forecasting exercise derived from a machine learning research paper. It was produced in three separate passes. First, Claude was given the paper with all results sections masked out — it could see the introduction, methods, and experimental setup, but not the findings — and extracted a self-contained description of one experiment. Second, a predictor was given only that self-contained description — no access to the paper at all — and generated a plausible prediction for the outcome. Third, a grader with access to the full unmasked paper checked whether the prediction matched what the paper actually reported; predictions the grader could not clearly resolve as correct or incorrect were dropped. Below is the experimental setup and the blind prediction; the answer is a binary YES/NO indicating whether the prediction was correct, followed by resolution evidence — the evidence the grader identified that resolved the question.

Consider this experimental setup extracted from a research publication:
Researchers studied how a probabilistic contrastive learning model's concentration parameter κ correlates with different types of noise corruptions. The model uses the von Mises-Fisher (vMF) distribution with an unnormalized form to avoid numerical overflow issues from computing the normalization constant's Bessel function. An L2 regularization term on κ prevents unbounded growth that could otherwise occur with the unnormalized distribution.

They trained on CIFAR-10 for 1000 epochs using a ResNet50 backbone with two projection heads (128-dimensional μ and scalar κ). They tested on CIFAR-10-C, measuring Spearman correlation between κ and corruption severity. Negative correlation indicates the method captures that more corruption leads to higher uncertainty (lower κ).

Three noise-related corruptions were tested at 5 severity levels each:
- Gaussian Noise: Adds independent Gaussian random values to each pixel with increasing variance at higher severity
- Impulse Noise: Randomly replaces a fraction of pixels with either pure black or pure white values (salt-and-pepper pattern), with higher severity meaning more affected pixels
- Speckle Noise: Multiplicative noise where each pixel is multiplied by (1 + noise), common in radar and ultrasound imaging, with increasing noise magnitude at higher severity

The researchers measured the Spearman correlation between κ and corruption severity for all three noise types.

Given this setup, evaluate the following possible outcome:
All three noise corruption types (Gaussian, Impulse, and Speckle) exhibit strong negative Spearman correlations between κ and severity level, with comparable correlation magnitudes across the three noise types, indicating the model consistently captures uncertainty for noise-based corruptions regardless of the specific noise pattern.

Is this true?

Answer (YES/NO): NO